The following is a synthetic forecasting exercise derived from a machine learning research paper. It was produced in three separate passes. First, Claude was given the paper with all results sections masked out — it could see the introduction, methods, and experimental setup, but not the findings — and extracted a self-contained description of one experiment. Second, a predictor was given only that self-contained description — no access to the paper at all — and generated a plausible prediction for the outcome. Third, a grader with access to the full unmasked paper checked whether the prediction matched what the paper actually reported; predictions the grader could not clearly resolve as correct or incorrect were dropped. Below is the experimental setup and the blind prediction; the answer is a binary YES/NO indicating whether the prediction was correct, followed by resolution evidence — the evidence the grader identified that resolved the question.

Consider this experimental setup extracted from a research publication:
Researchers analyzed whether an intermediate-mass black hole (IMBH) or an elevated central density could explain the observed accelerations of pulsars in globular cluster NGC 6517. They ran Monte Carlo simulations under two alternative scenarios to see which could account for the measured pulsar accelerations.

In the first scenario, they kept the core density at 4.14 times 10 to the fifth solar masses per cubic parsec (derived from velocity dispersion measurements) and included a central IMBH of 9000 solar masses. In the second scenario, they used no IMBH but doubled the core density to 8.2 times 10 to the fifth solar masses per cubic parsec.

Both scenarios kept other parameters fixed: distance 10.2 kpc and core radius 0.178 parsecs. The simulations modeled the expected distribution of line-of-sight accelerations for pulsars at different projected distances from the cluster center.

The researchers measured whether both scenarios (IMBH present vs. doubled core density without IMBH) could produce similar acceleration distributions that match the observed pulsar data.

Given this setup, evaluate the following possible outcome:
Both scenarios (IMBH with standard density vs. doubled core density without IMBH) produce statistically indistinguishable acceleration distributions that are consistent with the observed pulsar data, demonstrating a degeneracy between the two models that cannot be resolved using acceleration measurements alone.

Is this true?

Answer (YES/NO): NO